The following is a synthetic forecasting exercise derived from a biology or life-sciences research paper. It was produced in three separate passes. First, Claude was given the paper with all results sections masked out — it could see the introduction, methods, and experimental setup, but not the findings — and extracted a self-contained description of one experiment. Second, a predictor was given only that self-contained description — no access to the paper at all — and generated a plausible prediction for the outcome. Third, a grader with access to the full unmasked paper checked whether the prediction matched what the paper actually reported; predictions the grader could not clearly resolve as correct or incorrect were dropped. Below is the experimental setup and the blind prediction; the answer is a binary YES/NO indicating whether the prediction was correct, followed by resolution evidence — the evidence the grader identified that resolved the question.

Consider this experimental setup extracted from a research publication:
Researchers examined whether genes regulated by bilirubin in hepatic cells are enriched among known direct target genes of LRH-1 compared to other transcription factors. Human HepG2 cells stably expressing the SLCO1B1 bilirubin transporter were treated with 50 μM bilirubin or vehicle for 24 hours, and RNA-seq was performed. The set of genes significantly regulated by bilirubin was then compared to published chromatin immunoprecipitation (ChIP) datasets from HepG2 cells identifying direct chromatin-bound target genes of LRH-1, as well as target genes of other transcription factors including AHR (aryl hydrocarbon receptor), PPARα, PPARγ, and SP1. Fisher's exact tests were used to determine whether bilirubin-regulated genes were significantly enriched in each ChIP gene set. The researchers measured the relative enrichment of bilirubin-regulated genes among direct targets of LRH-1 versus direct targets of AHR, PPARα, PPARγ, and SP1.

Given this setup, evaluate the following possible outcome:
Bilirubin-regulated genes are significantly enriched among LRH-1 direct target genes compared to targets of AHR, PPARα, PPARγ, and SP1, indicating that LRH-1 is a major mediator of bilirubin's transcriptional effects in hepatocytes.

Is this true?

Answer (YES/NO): NO